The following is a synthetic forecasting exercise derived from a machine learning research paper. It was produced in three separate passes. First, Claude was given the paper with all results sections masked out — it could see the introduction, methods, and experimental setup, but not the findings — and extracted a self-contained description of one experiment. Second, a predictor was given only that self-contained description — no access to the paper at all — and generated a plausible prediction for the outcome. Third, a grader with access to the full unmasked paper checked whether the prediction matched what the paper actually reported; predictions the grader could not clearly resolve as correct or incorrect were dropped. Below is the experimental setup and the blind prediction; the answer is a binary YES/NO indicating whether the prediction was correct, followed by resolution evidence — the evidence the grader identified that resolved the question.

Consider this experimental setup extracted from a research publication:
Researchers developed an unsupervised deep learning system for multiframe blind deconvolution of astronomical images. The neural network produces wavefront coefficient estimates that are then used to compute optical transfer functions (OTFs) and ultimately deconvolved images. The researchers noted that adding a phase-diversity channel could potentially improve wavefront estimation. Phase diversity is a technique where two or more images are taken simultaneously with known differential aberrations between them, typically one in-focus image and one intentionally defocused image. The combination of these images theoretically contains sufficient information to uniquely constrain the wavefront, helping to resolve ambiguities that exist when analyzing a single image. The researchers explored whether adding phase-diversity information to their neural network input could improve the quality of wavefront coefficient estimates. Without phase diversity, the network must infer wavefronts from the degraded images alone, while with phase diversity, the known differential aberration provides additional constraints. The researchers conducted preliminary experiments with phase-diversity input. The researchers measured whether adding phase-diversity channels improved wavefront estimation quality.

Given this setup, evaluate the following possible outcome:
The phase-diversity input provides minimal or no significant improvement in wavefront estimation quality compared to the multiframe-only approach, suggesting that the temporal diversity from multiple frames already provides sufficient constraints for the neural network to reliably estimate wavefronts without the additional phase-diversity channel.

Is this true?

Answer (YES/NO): NO